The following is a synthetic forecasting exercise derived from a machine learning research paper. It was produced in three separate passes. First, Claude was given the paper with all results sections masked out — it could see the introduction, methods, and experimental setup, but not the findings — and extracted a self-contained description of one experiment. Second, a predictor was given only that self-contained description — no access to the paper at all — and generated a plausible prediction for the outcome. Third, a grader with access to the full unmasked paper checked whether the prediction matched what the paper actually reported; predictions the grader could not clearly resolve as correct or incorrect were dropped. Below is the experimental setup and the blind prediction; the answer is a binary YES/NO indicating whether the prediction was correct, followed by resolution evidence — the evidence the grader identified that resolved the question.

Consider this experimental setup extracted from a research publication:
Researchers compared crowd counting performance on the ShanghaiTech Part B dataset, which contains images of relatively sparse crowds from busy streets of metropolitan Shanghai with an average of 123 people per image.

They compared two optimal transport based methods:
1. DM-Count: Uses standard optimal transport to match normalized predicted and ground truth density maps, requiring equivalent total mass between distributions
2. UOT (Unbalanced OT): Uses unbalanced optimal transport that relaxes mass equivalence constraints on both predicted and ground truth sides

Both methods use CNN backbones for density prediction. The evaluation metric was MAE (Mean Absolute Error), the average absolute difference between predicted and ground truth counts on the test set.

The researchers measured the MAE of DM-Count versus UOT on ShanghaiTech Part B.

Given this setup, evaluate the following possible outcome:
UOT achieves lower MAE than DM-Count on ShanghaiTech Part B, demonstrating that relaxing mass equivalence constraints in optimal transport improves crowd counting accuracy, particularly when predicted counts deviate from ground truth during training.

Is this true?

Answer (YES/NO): YES